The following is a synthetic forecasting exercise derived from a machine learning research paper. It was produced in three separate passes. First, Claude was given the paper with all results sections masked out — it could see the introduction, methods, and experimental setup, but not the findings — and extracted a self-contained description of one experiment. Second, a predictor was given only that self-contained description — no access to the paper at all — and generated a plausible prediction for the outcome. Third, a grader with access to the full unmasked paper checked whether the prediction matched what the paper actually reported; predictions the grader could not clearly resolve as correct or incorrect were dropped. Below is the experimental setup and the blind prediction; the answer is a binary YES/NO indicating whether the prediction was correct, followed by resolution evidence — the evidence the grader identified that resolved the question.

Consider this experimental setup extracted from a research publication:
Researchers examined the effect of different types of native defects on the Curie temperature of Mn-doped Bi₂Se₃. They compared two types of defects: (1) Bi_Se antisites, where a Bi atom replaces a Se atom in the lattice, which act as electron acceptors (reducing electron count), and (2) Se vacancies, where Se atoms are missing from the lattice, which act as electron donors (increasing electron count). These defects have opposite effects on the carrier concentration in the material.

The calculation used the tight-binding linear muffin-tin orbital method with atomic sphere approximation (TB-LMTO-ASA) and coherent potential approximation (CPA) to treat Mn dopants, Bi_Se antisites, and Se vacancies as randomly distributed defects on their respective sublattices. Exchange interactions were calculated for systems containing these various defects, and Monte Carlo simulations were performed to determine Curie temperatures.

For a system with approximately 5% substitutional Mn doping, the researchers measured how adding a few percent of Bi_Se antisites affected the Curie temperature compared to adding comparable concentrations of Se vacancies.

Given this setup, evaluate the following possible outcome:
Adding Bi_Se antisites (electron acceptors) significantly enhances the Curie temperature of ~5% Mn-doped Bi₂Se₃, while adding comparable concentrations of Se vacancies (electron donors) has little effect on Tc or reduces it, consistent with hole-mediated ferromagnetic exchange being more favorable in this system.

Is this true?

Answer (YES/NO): YES